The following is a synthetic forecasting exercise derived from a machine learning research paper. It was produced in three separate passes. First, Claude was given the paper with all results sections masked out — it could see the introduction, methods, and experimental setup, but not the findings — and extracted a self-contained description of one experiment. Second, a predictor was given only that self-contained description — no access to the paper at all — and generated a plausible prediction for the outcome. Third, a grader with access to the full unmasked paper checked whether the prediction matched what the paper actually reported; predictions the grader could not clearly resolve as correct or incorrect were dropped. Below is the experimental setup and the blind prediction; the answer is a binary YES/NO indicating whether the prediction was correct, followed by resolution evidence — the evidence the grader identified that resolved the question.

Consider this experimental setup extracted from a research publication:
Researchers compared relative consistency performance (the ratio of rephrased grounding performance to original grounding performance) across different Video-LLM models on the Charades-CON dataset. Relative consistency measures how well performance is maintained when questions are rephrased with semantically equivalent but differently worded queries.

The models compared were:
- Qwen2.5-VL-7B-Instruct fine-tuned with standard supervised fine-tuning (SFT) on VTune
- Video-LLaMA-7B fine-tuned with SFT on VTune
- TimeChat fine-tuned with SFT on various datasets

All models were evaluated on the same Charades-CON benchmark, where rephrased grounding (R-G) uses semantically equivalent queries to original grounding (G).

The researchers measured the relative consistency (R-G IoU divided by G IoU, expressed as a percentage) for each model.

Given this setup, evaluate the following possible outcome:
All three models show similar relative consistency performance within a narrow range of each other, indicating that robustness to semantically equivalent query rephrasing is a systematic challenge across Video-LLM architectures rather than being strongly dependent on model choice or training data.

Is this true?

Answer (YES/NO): NO